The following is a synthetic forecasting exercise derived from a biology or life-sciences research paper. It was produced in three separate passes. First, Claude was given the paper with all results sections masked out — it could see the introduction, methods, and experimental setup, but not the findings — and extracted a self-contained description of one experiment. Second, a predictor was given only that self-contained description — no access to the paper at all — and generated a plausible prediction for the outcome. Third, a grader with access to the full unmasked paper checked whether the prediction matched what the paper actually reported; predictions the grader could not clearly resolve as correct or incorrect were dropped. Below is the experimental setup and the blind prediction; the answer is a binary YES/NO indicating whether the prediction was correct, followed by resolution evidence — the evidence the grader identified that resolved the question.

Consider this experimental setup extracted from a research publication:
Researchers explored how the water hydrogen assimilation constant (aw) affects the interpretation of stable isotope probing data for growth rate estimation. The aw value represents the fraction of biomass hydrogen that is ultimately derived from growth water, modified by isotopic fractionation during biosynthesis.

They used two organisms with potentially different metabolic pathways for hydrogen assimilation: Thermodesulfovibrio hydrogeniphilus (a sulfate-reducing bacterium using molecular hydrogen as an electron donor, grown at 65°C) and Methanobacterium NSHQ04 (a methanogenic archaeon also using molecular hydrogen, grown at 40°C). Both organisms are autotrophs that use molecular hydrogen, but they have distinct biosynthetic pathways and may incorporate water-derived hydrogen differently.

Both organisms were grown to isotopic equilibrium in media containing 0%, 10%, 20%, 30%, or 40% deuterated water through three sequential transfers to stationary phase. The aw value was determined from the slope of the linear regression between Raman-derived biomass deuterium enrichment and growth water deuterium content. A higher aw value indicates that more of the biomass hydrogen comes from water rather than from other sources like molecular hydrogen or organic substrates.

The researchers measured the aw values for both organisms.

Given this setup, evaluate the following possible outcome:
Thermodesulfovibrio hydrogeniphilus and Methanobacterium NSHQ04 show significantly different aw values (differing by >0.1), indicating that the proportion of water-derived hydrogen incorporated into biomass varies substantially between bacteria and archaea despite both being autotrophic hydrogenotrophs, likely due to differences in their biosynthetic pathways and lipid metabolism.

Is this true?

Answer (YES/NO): YES